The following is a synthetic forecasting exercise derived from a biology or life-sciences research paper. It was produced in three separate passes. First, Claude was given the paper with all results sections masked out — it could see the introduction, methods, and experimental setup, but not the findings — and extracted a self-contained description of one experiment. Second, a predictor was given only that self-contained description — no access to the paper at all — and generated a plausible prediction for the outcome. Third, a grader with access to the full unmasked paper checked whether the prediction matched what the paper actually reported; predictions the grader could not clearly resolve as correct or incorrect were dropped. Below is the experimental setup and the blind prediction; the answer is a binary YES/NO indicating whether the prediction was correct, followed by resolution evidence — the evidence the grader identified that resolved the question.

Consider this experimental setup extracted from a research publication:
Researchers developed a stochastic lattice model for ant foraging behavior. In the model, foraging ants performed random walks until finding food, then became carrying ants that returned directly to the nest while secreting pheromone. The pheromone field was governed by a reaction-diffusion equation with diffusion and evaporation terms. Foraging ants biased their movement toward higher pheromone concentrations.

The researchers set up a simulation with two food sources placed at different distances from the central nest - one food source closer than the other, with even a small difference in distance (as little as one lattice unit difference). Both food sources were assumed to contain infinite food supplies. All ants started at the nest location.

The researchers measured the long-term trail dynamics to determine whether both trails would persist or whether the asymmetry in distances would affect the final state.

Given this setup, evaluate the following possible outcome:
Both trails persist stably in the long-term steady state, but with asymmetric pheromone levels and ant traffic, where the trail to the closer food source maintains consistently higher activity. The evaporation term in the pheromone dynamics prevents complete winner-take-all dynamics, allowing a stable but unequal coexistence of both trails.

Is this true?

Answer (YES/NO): NO